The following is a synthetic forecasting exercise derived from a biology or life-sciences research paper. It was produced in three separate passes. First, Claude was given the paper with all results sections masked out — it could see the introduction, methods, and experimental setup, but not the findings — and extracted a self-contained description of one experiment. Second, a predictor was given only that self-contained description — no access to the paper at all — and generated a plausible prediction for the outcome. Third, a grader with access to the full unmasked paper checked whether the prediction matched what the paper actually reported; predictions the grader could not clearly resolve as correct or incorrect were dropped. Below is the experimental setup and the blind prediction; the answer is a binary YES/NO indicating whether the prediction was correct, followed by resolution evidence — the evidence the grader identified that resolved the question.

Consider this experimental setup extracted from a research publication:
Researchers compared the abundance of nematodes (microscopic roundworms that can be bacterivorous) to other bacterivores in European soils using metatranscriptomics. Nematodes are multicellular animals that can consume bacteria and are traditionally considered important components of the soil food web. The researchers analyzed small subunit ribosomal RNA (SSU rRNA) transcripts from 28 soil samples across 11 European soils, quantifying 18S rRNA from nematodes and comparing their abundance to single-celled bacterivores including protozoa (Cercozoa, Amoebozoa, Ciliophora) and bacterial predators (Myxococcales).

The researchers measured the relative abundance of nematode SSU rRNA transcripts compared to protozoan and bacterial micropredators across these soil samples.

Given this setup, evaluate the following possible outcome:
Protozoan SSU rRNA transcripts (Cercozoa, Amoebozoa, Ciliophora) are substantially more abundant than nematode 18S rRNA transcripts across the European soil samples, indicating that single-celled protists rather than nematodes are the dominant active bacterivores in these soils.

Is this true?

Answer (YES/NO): YES